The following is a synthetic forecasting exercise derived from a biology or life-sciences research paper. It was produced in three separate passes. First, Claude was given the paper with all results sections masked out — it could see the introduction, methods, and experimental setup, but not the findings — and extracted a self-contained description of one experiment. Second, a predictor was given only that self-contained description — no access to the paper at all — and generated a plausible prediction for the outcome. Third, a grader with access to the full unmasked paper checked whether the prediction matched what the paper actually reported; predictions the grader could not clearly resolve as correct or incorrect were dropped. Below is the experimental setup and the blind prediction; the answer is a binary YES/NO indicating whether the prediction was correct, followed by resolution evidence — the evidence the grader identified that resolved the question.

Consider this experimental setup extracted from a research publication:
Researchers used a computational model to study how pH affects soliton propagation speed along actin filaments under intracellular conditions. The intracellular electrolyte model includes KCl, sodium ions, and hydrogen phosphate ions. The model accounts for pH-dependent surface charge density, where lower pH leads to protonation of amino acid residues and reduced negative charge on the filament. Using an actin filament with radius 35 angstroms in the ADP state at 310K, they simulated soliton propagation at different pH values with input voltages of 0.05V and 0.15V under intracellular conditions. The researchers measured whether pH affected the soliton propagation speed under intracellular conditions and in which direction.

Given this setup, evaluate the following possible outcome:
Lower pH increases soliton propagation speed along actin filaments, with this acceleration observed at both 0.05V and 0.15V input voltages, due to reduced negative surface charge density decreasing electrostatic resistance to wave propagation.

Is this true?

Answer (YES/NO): YES